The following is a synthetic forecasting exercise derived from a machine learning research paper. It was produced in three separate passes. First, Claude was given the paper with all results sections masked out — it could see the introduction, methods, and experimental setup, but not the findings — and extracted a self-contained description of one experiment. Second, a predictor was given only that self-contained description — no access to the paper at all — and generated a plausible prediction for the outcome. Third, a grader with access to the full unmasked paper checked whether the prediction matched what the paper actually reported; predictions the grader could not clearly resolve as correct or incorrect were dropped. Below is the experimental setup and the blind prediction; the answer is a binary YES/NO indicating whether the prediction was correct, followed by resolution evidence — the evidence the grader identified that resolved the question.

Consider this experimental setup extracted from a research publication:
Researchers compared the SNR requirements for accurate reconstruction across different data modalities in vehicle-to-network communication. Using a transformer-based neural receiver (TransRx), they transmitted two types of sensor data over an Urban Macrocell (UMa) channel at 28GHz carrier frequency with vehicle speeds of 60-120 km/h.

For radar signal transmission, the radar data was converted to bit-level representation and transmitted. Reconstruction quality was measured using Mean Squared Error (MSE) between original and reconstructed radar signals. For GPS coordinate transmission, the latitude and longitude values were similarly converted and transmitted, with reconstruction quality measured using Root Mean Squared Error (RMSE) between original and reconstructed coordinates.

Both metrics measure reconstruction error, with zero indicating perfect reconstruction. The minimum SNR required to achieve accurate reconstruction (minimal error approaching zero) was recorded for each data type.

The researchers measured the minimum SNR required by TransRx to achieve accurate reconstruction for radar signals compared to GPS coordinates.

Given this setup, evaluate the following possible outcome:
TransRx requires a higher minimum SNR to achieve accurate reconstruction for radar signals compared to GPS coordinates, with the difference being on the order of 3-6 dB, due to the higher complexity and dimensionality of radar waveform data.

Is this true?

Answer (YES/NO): NO